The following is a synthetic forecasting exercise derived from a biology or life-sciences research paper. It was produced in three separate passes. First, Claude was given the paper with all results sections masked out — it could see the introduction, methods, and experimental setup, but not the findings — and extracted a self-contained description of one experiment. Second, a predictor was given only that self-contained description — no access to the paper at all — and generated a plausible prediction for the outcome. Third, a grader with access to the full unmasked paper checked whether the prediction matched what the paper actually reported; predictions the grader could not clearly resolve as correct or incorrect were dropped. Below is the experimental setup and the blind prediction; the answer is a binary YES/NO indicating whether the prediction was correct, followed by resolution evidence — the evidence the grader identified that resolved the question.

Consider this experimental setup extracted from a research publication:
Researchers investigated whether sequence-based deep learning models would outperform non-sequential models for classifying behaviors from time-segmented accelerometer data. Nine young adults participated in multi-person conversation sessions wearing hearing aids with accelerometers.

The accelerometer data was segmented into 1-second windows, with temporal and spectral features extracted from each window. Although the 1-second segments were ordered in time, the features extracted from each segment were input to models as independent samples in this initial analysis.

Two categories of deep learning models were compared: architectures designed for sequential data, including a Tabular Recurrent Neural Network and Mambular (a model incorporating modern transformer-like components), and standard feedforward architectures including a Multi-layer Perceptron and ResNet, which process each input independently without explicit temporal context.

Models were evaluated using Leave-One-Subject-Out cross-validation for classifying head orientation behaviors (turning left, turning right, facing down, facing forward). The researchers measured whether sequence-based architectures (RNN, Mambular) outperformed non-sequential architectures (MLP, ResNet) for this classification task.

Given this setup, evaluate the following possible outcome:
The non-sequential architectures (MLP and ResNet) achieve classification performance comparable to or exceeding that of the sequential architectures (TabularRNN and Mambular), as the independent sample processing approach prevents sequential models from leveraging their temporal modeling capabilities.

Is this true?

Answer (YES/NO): YES